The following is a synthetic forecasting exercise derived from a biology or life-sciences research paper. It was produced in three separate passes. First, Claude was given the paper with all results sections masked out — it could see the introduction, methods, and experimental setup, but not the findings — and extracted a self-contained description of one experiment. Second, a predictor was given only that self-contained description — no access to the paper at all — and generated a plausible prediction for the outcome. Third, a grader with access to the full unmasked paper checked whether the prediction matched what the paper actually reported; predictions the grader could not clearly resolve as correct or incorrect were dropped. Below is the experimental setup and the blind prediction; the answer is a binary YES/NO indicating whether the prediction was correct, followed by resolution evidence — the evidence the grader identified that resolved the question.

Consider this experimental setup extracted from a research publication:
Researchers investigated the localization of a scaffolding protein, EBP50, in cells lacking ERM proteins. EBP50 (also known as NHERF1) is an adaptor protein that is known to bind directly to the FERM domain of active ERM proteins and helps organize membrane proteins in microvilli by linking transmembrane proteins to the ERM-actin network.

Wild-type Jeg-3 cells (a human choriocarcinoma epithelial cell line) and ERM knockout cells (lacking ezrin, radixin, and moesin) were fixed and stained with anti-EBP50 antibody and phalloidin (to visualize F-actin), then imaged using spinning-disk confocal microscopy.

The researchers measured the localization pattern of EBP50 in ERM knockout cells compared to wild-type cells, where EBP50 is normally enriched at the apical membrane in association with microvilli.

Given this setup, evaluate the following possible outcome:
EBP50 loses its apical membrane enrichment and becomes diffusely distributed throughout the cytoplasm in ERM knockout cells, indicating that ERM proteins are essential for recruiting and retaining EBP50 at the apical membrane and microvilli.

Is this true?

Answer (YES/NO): YES